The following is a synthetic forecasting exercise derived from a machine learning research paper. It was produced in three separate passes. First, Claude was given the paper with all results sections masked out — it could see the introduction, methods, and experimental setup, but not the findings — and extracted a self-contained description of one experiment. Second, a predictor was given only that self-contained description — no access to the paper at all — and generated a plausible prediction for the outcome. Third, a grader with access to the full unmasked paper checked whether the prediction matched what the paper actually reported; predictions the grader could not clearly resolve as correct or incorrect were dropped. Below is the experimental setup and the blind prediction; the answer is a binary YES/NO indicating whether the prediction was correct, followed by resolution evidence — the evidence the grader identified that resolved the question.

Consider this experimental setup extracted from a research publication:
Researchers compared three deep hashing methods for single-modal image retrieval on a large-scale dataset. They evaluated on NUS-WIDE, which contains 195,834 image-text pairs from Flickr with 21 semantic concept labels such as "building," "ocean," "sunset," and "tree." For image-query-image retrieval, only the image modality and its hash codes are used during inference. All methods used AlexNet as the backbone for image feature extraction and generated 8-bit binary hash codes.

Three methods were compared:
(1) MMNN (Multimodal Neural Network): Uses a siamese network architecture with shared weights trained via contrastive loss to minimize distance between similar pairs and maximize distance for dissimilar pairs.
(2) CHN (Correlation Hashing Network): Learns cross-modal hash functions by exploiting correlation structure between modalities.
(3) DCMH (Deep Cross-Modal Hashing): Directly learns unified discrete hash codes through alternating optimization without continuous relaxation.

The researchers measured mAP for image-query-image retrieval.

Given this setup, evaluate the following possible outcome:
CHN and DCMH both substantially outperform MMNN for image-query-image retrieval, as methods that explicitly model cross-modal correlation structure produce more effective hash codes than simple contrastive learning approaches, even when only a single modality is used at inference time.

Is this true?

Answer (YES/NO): NO